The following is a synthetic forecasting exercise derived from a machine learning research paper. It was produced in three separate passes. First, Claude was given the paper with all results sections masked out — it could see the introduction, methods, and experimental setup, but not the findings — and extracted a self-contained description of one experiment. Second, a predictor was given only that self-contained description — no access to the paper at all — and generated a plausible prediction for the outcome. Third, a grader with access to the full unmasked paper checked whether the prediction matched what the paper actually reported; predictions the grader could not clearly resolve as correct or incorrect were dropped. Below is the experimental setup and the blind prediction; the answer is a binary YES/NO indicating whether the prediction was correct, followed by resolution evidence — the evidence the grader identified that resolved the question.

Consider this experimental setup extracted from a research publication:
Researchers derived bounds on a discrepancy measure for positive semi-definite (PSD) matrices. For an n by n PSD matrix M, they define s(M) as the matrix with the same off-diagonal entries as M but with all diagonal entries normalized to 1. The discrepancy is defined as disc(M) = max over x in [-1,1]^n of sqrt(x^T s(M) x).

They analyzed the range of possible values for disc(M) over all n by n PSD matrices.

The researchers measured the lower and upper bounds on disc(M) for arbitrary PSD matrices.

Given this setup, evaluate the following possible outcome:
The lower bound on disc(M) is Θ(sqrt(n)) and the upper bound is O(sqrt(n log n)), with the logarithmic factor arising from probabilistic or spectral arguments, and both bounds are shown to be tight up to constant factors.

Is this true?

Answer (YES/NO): NO